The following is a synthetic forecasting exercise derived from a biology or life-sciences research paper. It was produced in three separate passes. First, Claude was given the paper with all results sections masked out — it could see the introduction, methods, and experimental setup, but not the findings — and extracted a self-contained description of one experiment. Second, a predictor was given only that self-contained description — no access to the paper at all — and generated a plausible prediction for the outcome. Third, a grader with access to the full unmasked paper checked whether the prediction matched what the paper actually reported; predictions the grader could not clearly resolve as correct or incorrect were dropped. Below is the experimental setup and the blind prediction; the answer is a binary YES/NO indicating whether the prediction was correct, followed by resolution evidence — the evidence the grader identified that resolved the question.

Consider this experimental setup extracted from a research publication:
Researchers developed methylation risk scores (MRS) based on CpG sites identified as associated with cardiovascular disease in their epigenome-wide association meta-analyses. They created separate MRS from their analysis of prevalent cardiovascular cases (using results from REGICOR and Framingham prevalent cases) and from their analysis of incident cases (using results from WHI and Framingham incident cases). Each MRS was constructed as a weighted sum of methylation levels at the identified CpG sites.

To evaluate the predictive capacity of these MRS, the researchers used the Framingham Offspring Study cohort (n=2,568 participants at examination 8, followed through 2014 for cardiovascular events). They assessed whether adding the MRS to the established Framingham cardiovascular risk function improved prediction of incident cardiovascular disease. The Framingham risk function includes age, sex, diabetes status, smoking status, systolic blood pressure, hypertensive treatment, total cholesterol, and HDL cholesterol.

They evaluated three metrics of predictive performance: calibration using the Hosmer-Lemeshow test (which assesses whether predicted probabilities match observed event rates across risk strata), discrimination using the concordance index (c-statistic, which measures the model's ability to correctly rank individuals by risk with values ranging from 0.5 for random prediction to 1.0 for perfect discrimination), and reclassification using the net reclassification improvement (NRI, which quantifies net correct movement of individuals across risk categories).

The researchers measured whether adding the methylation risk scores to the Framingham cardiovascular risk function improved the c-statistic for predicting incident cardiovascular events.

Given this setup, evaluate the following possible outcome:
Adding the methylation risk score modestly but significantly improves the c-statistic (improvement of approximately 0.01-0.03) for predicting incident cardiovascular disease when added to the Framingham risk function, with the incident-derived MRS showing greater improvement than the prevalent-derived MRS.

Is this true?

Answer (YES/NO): NO